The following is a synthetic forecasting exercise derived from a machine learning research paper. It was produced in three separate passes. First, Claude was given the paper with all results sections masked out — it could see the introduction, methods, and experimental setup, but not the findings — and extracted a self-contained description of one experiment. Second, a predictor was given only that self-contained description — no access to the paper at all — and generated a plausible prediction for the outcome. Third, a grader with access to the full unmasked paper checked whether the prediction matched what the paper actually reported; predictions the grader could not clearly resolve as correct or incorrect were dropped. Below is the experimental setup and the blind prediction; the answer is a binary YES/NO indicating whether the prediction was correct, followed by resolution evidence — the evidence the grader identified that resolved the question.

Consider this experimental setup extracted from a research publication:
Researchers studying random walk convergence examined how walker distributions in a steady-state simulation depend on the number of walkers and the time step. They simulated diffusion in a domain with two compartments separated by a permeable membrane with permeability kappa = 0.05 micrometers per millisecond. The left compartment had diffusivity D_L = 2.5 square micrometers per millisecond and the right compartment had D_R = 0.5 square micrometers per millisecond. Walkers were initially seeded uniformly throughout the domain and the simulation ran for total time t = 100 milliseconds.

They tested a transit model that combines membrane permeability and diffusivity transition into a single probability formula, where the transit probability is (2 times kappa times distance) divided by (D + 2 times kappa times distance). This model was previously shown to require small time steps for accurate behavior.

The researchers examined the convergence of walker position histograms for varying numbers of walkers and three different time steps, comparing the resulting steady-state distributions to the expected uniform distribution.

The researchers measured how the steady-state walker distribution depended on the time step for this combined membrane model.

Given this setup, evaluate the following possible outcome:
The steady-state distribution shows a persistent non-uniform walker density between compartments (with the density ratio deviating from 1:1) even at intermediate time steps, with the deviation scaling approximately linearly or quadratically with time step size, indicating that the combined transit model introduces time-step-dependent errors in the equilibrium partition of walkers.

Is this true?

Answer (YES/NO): NO